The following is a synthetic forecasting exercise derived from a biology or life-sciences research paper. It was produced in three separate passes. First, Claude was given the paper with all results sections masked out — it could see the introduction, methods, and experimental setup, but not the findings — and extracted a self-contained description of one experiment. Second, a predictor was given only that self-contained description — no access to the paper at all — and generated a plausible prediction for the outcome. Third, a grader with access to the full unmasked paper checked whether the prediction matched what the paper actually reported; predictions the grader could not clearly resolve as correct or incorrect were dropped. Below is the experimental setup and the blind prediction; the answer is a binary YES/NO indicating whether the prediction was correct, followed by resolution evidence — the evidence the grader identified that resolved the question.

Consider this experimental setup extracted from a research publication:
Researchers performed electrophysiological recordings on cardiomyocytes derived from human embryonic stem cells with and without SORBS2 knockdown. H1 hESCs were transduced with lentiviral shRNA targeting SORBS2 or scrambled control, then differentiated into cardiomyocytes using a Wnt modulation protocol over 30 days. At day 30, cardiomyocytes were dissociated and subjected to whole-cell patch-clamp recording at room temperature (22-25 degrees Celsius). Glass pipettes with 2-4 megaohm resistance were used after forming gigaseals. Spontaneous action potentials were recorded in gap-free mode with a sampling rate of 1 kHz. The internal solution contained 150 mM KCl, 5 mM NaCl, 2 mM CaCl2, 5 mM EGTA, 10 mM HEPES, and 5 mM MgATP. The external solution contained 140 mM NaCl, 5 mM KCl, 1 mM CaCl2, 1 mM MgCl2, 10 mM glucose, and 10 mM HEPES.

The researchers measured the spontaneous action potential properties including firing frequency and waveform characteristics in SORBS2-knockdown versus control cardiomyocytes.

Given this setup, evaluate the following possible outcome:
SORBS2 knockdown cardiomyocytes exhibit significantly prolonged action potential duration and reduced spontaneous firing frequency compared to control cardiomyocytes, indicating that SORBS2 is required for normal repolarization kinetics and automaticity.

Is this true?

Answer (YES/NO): NO